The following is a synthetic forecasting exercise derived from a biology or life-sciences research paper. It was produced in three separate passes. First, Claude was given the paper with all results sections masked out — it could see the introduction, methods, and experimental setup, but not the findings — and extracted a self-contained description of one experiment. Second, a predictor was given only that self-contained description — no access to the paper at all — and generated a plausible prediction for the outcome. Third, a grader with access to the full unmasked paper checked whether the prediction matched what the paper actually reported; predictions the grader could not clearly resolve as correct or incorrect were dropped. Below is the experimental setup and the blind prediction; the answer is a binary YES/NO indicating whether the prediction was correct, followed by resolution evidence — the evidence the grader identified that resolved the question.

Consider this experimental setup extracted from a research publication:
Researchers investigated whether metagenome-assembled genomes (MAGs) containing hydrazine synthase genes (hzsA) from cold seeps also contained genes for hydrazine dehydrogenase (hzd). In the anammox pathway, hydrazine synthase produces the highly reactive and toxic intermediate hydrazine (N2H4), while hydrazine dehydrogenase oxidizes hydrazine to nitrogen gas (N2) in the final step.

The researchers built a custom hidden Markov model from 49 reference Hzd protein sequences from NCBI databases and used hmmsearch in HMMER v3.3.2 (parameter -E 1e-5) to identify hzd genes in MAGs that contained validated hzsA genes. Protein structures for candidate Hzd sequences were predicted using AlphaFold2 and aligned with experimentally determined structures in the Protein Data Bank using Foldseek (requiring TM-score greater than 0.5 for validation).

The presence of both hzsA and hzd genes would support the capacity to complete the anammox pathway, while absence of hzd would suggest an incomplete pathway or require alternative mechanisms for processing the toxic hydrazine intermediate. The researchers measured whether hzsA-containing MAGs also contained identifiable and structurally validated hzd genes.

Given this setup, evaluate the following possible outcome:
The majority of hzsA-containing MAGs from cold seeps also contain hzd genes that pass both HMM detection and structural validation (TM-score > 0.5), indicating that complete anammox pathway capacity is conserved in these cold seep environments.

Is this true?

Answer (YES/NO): NO